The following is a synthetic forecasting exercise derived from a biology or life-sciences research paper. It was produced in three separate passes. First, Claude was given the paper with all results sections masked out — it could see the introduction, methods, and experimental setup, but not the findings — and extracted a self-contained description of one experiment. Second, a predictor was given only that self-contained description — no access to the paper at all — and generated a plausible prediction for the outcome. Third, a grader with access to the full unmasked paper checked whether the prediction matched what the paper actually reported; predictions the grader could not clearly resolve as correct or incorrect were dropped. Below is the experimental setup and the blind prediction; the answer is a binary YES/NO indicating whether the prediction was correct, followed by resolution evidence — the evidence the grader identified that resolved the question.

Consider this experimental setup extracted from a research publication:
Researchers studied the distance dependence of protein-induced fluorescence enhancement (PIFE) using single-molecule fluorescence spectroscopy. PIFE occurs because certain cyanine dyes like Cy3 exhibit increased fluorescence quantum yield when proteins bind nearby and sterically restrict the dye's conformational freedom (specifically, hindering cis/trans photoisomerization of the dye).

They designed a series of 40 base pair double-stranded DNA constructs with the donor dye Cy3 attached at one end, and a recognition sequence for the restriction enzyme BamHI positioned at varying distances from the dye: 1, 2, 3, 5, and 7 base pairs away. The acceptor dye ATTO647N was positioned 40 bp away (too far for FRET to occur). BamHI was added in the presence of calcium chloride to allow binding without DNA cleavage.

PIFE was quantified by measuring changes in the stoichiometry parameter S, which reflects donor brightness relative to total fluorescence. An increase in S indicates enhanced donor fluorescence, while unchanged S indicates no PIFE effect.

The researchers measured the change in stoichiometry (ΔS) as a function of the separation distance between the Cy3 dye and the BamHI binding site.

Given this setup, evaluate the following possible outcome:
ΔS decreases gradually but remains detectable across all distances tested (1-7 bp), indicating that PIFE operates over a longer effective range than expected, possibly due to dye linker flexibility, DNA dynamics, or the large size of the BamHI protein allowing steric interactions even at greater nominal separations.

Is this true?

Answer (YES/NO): YES